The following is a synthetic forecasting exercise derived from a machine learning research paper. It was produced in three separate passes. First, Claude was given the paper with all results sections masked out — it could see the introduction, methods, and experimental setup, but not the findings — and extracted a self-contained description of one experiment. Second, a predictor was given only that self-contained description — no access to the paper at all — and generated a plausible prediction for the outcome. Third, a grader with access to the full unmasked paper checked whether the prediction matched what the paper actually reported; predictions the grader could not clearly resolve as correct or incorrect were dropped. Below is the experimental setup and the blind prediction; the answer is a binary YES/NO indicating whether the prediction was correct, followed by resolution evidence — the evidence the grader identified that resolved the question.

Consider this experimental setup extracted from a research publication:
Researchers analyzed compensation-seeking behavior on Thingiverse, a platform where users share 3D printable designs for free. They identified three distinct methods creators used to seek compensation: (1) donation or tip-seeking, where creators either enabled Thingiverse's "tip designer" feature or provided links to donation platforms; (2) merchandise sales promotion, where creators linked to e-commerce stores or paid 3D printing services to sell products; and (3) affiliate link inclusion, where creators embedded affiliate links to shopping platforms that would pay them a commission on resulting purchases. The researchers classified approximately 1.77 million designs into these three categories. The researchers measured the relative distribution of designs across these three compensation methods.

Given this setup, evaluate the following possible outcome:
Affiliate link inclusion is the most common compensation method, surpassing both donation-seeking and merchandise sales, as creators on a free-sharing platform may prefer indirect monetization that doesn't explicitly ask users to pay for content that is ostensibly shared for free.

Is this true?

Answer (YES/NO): NO